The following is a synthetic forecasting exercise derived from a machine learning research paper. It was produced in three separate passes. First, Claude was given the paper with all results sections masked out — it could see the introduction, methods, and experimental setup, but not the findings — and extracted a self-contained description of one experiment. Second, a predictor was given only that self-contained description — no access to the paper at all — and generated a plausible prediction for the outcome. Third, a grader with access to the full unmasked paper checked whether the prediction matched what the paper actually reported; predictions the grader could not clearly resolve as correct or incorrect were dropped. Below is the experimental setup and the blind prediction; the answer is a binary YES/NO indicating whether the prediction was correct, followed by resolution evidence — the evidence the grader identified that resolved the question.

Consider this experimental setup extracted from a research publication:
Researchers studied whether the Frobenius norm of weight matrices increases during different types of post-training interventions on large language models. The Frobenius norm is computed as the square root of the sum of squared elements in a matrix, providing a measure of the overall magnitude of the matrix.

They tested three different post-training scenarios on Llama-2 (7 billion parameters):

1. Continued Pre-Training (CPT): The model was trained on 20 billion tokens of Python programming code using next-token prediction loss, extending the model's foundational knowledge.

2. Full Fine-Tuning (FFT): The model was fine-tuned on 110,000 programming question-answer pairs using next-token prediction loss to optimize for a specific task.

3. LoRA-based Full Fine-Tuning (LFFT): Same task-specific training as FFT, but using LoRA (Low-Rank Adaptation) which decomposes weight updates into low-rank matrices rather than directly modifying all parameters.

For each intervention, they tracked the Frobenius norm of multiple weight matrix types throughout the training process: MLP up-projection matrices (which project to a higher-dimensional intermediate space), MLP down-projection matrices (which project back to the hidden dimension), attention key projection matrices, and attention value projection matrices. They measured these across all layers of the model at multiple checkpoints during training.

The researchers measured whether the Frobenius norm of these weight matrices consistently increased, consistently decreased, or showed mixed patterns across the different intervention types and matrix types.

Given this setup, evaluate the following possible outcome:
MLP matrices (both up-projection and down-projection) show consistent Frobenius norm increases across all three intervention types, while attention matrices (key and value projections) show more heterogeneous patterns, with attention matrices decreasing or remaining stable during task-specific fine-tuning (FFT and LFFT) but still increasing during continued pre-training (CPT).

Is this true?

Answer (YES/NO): NO